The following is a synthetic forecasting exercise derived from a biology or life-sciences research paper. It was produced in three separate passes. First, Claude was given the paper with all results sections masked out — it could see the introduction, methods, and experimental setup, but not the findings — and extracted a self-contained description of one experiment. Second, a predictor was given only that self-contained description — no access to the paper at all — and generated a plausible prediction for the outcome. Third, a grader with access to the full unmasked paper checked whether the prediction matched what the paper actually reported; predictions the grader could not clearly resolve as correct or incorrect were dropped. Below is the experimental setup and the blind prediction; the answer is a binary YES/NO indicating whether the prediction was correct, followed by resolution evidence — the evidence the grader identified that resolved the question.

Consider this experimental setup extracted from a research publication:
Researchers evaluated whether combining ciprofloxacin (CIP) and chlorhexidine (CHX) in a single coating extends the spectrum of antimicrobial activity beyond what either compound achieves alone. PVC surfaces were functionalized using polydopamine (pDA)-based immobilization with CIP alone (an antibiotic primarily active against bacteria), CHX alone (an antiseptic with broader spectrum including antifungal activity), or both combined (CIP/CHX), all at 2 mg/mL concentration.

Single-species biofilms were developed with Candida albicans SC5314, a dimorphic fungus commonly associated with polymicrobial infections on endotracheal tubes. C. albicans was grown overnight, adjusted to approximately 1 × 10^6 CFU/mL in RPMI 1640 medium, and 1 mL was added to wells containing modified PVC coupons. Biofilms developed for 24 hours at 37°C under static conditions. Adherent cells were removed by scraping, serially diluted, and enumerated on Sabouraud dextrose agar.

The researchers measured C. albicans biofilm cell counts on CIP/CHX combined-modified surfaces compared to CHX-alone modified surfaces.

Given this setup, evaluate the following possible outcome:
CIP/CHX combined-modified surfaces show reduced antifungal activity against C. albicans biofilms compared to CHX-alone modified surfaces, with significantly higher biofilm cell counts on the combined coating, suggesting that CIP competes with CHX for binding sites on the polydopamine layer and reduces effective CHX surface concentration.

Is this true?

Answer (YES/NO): NO